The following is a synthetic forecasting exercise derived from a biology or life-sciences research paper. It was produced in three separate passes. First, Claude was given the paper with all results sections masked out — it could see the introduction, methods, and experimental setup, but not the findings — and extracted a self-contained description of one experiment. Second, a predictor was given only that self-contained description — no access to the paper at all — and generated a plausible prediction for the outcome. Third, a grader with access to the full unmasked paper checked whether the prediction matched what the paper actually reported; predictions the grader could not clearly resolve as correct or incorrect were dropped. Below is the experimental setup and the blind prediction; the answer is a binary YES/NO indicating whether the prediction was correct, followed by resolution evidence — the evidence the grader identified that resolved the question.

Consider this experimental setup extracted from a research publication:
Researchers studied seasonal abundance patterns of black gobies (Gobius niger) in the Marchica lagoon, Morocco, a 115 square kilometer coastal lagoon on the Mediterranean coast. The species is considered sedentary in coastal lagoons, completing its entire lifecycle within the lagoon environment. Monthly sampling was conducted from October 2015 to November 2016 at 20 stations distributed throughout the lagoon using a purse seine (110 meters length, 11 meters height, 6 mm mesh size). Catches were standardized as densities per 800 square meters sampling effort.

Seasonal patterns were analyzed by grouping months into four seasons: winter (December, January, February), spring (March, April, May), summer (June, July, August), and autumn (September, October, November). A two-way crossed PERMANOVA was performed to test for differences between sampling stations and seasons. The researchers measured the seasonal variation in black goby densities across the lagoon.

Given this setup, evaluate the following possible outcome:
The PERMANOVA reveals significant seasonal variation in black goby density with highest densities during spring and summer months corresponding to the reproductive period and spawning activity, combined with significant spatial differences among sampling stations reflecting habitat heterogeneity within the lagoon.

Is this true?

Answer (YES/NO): NO